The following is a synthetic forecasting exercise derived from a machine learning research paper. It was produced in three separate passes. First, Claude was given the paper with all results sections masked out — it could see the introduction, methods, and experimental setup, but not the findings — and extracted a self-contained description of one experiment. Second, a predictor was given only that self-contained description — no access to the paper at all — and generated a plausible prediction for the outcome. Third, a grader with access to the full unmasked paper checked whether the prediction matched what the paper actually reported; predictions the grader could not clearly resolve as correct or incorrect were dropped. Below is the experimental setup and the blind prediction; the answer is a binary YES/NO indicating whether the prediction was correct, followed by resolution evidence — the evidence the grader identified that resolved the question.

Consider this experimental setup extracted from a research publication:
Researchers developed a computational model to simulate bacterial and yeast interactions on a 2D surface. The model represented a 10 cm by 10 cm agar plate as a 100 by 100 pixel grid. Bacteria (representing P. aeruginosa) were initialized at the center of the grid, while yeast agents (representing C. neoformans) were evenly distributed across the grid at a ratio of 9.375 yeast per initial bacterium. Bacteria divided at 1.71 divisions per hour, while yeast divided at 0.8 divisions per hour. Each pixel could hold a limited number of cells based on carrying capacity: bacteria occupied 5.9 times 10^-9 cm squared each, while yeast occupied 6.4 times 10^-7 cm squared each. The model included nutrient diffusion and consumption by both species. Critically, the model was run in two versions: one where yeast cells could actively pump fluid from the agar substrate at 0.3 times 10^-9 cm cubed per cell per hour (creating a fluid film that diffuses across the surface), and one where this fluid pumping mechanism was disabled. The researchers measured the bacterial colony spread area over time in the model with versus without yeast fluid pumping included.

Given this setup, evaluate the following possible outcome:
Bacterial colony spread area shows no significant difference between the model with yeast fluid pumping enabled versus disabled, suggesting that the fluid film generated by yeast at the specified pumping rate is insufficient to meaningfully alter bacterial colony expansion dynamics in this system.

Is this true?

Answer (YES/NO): NO